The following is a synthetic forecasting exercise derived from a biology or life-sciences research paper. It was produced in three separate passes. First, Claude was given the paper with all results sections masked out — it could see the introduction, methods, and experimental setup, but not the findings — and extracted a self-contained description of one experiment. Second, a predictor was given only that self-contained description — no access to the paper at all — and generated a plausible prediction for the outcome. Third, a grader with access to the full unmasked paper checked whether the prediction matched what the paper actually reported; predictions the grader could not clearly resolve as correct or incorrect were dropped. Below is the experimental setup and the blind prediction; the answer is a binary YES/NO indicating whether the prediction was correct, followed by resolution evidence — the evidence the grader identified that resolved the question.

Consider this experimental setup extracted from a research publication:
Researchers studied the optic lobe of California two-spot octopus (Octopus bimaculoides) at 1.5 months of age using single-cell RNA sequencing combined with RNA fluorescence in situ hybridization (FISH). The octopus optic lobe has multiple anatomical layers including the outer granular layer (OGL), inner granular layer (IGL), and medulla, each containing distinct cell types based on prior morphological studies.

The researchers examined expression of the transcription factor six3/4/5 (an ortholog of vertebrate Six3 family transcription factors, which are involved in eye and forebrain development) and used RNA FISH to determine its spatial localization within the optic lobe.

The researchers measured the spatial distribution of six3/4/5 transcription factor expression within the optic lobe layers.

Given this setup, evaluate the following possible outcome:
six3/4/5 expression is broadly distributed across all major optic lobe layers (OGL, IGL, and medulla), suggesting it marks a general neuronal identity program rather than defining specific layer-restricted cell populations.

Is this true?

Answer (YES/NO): NO